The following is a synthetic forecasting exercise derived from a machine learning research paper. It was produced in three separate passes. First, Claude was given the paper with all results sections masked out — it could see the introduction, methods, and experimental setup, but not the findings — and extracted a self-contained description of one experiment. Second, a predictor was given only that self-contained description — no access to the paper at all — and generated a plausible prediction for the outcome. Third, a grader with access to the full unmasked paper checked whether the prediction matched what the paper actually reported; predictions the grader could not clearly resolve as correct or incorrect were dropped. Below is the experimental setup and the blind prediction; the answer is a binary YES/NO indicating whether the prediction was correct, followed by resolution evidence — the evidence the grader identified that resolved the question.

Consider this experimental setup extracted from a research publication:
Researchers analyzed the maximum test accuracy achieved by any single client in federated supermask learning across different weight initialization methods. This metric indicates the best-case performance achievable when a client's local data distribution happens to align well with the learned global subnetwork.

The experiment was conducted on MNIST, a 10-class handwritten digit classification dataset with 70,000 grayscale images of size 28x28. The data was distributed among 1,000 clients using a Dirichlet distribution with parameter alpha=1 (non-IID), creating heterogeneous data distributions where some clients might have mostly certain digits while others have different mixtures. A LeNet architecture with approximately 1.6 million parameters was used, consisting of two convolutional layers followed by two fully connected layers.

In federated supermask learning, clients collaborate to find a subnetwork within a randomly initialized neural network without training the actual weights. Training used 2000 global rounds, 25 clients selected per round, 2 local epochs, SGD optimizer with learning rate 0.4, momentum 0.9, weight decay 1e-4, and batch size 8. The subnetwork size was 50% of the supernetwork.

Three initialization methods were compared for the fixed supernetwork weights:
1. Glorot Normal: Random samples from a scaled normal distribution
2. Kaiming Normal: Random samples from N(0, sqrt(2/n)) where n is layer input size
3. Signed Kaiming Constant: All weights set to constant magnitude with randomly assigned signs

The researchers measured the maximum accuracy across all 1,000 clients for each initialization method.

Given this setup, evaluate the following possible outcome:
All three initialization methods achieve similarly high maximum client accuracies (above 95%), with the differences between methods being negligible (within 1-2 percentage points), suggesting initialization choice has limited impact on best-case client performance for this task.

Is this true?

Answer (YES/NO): YES